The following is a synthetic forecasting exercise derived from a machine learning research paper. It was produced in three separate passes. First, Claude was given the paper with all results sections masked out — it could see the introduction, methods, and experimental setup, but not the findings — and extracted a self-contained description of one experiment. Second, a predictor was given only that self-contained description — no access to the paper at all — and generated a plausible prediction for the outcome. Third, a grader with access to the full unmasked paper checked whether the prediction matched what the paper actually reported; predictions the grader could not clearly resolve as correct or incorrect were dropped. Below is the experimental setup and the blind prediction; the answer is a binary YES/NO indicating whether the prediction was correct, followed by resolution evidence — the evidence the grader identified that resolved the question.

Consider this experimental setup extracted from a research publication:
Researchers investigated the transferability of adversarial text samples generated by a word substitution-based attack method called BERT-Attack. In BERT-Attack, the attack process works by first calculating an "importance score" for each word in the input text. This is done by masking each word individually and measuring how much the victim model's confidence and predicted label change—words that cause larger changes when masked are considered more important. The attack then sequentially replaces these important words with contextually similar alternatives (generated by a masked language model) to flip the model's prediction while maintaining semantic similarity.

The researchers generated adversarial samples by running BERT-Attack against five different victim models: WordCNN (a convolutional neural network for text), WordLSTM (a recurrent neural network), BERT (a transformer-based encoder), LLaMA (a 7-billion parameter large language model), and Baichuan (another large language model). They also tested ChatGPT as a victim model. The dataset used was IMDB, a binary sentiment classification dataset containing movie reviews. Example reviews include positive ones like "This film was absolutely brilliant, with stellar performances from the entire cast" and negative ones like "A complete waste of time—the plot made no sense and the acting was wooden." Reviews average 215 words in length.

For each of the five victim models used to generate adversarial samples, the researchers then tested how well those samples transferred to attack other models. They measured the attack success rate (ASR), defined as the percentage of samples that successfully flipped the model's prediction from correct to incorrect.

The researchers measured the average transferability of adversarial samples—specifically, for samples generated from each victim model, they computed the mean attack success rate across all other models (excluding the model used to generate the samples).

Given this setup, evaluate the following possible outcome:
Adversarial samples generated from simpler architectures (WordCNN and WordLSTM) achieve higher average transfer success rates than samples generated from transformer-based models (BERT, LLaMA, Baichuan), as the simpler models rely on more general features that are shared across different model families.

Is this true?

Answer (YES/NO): NO